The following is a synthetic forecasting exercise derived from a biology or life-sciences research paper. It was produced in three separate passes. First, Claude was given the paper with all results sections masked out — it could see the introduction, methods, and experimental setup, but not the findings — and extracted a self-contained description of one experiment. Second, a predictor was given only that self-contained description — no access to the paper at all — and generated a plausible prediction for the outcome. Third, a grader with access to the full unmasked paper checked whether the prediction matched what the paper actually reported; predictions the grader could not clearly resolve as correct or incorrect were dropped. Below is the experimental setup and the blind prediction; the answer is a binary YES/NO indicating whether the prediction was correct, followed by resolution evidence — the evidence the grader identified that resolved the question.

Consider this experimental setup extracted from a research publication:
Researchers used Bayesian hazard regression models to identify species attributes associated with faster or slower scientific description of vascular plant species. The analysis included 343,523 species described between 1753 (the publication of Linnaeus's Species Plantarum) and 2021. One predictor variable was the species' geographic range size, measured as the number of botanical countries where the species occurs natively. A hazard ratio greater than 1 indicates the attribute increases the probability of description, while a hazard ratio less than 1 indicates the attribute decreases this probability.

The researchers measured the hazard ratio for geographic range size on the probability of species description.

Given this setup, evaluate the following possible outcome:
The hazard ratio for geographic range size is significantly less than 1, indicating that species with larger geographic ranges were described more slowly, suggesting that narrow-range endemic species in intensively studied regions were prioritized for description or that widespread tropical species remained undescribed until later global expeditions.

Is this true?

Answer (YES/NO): NO